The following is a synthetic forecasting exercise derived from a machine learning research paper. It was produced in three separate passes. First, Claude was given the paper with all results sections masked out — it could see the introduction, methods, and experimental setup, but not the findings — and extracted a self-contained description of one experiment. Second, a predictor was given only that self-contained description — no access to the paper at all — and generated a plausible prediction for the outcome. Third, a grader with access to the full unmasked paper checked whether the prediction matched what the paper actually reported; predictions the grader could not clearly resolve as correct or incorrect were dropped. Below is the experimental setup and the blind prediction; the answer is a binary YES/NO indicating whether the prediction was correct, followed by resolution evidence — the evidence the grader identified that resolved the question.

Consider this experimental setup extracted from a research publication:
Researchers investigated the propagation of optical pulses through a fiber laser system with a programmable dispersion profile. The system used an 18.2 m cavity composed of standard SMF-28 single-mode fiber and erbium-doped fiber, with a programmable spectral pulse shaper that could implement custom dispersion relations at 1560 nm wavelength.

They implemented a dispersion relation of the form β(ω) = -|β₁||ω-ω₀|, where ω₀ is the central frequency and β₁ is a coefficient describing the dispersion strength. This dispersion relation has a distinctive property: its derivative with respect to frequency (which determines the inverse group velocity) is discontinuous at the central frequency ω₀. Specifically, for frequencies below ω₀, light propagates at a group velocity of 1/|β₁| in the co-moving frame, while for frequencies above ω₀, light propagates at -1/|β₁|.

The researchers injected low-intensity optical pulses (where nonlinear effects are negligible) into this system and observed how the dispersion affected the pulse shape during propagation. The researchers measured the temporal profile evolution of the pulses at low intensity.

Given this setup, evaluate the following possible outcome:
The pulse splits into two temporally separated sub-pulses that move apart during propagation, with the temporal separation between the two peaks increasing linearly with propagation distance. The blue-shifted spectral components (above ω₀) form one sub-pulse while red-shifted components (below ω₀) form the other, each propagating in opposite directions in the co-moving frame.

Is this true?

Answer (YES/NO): YES